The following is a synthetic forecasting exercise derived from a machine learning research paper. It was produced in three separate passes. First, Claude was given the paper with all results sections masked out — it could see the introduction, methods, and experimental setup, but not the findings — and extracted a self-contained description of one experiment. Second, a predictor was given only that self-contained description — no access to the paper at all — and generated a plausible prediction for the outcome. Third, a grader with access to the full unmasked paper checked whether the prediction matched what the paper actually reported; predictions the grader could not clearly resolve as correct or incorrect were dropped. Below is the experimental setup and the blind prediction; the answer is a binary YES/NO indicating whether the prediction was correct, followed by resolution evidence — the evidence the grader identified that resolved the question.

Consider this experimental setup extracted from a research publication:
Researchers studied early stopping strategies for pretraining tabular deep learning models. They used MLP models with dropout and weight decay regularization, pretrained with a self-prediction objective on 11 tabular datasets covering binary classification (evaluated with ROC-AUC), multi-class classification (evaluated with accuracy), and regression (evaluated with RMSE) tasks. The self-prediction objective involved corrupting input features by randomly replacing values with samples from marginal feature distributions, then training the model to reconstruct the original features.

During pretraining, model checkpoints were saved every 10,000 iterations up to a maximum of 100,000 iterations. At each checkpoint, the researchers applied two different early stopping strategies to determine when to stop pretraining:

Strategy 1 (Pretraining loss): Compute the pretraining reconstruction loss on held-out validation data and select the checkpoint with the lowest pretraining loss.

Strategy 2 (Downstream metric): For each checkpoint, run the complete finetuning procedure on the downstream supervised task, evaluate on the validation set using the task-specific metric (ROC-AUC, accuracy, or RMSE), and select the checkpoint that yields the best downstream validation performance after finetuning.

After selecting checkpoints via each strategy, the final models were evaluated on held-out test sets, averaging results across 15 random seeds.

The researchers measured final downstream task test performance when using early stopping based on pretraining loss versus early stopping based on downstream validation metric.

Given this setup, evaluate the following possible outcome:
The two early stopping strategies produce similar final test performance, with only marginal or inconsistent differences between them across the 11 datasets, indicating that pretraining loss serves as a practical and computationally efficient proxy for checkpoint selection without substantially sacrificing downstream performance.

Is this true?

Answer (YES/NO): YES